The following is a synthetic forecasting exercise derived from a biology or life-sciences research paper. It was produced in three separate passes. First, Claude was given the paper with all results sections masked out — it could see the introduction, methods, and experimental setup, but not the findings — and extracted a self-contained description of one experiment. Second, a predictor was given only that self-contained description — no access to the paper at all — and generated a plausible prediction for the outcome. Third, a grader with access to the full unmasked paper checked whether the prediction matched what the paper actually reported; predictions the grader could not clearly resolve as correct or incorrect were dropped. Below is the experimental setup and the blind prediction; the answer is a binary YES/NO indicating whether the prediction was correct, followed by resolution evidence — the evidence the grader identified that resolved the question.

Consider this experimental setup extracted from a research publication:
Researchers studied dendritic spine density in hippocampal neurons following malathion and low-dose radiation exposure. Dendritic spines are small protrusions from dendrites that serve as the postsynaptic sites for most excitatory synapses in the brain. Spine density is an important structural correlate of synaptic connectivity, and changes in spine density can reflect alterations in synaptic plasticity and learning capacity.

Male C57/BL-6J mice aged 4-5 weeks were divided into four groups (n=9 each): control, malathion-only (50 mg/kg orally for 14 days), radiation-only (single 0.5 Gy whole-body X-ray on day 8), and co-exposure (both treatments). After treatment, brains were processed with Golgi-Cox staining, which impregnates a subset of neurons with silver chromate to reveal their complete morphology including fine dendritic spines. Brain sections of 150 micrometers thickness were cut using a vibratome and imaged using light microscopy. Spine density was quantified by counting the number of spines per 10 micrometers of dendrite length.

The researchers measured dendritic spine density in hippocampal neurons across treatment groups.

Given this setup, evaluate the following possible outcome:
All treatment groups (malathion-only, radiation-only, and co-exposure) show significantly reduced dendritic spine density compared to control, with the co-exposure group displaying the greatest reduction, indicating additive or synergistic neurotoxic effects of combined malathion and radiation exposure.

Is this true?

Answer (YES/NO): NO